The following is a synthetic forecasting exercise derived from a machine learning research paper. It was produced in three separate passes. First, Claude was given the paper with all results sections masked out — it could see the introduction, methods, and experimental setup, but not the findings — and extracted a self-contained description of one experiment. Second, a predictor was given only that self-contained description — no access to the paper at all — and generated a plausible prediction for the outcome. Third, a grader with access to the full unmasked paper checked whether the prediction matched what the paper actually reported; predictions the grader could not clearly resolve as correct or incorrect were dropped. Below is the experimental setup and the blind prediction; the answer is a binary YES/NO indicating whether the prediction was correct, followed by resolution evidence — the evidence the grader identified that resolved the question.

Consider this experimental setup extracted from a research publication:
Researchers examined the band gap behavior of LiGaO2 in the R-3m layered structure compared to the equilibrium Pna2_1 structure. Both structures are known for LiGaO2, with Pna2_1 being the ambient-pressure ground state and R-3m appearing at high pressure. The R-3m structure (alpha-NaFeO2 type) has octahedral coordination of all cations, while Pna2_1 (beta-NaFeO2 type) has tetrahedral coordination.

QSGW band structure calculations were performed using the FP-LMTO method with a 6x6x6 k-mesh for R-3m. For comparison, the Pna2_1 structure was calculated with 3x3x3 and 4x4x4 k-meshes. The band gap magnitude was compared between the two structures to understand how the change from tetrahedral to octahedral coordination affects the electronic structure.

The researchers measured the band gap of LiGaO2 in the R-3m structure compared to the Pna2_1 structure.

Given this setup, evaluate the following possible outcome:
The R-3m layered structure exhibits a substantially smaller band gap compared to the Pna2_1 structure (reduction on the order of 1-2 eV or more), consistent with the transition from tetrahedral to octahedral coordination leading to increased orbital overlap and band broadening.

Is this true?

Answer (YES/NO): NO